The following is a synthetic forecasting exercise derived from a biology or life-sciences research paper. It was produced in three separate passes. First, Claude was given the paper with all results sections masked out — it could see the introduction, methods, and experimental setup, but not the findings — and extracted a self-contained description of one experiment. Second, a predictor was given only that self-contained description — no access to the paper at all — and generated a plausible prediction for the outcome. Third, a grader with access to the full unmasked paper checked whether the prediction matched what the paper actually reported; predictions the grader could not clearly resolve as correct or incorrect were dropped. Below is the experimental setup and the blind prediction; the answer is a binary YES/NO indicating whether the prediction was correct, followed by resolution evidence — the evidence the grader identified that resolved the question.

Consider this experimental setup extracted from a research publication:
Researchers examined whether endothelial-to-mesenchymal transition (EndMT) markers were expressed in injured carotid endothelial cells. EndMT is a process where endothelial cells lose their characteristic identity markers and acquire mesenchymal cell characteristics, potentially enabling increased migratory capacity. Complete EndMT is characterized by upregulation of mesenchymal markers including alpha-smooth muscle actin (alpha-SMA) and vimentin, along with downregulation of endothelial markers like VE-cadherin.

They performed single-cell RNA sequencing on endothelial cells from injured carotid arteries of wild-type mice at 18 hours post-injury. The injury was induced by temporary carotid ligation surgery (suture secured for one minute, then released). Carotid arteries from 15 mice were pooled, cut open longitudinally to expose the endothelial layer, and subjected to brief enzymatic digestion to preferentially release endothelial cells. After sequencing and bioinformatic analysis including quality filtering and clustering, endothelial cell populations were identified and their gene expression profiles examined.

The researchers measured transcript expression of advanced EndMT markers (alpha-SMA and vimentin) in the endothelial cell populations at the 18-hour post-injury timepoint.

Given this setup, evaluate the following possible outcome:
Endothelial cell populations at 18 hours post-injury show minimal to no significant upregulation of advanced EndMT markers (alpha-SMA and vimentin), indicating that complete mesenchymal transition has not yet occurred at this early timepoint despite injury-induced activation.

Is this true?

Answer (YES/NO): YES